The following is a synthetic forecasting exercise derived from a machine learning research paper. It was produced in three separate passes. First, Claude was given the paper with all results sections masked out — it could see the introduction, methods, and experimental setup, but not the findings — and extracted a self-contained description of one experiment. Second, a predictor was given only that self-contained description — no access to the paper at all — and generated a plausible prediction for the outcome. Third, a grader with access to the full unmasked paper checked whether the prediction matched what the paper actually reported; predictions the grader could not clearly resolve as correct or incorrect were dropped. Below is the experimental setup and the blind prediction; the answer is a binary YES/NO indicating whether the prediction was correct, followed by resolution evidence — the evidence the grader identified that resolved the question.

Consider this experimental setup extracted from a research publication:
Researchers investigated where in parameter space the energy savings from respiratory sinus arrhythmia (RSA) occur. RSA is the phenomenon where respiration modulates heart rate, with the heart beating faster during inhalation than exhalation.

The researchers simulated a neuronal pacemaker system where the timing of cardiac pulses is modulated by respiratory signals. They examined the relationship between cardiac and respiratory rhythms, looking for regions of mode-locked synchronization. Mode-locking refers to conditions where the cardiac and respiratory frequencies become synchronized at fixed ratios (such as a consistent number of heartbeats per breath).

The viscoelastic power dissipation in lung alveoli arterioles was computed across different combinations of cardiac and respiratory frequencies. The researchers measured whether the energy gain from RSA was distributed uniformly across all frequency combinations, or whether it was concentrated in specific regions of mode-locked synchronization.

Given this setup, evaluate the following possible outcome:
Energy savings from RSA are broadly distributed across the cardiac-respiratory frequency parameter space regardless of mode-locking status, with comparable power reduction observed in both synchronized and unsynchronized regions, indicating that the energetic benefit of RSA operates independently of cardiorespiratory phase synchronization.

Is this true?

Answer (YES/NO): NO